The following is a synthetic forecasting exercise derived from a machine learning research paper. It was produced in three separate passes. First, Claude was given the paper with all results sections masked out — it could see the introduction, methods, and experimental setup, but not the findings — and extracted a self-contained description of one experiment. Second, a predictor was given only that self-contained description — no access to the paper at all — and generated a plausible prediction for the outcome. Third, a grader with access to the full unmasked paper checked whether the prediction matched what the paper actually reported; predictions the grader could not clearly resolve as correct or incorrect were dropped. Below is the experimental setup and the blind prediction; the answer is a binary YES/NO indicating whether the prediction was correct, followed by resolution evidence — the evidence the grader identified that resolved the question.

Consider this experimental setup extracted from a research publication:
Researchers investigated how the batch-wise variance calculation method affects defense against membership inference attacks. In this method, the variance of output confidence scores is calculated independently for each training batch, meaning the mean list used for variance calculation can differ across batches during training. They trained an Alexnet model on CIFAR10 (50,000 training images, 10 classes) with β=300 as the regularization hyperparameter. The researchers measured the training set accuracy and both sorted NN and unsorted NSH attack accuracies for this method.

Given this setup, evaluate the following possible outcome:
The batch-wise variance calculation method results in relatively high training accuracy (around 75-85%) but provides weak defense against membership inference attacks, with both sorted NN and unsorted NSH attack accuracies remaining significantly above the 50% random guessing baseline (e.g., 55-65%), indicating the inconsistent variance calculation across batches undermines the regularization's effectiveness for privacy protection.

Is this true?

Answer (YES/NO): NO